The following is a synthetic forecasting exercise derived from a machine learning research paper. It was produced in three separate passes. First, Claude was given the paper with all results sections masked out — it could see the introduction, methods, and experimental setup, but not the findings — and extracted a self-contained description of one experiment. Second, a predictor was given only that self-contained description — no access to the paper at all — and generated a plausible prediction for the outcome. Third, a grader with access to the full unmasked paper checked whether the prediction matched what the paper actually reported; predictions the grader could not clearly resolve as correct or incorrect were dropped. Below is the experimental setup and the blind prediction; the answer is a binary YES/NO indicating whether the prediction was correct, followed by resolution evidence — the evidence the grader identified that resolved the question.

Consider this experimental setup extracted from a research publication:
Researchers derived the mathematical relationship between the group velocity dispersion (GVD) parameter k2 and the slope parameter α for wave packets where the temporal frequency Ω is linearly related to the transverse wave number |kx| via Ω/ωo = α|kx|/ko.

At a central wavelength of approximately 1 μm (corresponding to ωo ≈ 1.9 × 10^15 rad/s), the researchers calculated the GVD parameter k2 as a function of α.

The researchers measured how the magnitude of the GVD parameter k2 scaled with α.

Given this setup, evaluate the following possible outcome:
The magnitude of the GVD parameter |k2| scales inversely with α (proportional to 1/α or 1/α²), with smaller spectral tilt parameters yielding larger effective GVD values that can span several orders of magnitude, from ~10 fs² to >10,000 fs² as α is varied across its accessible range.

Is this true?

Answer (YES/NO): YES